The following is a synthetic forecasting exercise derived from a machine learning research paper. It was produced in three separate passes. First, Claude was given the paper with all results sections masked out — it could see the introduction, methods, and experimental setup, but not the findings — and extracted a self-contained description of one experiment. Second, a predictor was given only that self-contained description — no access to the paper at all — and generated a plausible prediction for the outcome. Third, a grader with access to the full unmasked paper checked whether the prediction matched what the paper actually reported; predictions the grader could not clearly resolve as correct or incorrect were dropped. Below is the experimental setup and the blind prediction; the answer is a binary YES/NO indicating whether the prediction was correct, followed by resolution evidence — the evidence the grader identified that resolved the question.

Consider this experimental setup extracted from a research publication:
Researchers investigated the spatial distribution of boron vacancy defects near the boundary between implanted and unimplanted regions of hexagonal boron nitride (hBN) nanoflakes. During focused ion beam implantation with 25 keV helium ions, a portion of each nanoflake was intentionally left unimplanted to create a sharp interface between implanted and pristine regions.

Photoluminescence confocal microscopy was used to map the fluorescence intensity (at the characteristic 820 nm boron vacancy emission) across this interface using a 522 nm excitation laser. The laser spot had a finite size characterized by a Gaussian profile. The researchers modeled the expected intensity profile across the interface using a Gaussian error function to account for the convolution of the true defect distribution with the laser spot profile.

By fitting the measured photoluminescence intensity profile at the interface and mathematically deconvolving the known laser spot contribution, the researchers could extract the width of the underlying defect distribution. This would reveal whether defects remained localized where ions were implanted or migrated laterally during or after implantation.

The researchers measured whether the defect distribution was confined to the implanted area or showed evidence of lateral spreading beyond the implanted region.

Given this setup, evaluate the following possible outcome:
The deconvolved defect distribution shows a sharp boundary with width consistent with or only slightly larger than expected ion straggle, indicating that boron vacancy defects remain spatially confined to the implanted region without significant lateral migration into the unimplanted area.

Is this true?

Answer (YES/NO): YES